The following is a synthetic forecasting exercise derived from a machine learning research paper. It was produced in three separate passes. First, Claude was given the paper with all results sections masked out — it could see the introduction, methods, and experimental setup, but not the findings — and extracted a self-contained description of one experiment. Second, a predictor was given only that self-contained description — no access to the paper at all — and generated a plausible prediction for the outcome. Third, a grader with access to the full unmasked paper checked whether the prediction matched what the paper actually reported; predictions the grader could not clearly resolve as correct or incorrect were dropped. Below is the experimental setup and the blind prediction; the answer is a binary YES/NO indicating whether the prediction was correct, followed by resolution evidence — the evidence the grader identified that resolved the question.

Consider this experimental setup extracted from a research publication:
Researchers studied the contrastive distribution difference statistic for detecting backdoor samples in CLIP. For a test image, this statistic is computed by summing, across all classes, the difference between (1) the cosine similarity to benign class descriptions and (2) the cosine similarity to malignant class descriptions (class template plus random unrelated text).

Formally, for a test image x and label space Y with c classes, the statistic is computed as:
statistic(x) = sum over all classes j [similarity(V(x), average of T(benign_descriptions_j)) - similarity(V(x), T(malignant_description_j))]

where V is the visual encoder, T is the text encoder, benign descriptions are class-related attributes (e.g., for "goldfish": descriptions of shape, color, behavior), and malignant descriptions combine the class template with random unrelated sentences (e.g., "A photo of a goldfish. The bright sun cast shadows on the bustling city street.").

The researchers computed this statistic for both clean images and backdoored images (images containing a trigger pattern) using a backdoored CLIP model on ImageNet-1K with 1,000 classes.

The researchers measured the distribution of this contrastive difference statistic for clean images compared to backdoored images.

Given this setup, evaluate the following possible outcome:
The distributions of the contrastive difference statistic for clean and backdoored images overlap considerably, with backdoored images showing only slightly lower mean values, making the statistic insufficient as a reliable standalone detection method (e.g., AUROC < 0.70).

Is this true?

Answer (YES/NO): NO